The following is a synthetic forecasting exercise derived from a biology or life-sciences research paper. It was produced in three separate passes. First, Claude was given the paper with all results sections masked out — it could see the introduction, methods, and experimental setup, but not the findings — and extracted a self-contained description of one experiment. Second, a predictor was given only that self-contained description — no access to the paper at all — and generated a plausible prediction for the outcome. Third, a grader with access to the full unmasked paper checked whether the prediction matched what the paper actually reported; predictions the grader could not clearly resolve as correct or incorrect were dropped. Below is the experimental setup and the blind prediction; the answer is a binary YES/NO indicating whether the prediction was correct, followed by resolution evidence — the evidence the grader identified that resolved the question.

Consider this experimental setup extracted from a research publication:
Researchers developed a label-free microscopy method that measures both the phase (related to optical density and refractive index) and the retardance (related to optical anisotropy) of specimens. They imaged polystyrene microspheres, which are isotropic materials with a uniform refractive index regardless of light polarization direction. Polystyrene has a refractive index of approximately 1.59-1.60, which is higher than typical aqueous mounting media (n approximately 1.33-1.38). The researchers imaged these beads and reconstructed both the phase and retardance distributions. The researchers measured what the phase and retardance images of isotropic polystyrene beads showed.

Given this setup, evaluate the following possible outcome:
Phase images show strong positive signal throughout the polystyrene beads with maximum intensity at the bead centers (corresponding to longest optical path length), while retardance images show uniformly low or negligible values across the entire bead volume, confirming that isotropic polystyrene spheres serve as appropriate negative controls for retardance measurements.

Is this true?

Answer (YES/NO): NO